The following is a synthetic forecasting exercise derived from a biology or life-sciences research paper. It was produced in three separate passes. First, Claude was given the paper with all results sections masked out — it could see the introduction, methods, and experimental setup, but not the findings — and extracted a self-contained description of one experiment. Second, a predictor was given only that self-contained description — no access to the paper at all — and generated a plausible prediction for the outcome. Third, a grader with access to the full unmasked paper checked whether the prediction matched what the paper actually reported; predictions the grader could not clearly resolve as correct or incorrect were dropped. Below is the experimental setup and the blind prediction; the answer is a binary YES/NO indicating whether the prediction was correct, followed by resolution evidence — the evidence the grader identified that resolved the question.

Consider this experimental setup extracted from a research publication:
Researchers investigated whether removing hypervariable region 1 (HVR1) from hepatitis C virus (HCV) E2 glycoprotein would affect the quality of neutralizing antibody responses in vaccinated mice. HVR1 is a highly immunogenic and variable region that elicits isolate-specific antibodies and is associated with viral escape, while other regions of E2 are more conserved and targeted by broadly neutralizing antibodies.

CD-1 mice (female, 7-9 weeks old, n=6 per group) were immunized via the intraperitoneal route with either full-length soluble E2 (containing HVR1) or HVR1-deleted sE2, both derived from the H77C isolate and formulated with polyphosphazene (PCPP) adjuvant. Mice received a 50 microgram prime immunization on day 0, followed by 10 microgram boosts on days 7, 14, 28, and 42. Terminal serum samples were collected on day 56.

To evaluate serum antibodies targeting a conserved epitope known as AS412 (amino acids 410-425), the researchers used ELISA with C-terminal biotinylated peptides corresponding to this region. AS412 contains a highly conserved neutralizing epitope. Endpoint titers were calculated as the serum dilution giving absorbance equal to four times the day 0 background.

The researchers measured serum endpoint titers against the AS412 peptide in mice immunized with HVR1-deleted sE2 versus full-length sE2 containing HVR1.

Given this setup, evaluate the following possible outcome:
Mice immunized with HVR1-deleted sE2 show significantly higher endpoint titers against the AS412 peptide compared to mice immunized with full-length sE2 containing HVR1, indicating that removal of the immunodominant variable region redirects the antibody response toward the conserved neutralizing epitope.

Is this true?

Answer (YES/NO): NO